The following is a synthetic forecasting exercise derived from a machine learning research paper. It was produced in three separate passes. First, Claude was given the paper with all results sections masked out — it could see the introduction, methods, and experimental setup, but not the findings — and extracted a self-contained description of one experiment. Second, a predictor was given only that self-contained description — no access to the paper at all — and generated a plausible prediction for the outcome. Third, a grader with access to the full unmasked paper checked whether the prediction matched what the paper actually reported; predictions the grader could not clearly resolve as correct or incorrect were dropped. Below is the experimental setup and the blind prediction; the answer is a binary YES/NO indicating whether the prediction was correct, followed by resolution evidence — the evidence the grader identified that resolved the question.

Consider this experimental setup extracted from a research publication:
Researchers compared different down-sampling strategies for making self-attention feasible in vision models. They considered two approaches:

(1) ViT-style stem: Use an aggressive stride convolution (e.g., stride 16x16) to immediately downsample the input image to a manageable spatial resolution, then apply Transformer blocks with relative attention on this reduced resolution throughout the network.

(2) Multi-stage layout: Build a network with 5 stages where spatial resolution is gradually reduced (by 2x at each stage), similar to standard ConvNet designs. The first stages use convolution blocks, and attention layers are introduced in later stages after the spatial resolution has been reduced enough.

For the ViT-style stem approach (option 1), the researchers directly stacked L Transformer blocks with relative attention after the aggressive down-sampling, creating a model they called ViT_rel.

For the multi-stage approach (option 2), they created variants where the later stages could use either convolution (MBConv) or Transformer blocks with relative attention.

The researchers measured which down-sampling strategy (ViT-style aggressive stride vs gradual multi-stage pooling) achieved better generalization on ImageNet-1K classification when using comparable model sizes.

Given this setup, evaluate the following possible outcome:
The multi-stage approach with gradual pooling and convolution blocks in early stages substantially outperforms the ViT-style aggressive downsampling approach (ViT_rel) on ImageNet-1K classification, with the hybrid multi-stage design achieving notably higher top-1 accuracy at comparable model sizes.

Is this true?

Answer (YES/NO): YES